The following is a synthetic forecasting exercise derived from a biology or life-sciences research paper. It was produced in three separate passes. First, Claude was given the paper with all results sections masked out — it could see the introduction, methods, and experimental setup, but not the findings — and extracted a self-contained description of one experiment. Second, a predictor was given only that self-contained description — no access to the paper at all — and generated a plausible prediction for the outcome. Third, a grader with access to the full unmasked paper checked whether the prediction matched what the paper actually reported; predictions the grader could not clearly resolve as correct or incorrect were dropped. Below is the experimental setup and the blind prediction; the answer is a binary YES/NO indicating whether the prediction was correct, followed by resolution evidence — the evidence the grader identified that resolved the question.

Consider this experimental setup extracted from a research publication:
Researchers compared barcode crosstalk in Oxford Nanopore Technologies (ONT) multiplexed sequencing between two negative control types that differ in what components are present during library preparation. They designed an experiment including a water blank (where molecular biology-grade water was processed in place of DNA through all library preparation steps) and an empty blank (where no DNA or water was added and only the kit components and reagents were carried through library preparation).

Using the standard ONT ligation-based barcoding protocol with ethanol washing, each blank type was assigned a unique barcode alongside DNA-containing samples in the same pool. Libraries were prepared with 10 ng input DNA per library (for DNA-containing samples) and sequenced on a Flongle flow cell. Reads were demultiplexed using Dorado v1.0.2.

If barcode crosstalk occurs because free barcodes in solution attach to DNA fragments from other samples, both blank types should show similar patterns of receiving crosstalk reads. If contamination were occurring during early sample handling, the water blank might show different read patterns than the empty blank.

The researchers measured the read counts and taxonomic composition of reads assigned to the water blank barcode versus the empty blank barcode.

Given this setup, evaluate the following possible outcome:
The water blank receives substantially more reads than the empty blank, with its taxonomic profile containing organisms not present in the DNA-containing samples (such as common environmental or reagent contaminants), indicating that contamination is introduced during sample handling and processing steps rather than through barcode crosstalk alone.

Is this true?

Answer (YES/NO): NO